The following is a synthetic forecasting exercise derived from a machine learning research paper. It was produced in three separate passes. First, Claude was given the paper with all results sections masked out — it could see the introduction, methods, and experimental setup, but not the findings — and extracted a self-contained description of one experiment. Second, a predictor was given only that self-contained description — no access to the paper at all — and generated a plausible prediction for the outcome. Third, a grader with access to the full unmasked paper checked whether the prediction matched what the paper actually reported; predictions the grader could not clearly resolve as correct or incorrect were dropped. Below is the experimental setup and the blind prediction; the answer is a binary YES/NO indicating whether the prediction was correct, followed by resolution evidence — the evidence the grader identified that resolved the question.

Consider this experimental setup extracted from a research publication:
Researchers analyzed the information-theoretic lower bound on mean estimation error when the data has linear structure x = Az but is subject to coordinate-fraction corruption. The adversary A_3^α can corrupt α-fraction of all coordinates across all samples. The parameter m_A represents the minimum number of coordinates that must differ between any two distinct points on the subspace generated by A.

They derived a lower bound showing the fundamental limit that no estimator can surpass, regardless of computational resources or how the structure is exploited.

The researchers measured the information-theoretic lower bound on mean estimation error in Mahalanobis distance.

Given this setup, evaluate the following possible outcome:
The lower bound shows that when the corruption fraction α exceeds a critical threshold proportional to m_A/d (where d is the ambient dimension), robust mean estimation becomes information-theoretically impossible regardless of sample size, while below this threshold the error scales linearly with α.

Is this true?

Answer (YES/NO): YES